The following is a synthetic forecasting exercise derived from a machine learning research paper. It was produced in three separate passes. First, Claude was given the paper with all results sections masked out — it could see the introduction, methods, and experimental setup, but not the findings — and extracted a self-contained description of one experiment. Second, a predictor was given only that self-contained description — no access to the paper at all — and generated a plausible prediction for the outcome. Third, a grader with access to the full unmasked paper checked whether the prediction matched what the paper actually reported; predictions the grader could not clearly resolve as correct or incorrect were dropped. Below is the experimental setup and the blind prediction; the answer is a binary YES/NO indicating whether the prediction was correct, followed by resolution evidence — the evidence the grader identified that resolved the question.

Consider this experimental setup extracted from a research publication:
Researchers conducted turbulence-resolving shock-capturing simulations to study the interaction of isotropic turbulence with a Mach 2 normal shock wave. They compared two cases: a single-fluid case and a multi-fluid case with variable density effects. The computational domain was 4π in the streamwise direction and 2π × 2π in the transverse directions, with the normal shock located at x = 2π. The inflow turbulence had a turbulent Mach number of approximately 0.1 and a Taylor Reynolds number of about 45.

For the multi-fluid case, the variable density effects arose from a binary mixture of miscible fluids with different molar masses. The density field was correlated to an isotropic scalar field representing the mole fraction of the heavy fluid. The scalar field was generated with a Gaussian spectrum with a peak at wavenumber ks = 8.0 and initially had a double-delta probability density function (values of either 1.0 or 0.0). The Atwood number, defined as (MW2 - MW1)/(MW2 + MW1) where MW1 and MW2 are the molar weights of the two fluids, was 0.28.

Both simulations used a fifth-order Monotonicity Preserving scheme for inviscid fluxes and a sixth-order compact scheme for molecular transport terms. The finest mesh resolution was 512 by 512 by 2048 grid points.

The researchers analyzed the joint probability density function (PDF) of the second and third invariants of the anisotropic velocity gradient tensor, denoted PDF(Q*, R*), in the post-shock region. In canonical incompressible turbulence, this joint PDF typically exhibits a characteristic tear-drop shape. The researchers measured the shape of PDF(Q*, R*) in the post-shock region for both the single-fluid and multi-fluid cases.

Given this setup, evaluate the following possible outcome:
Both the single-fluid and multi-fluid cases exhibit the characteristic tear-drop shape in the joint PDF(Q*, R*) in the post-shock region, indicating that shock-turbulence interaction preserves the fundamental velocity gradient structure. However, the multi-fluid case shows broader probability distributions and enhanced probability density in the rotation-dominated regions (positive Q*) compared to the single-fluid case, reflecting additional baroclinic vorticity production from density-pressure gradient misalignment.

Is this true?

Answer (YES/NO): NO